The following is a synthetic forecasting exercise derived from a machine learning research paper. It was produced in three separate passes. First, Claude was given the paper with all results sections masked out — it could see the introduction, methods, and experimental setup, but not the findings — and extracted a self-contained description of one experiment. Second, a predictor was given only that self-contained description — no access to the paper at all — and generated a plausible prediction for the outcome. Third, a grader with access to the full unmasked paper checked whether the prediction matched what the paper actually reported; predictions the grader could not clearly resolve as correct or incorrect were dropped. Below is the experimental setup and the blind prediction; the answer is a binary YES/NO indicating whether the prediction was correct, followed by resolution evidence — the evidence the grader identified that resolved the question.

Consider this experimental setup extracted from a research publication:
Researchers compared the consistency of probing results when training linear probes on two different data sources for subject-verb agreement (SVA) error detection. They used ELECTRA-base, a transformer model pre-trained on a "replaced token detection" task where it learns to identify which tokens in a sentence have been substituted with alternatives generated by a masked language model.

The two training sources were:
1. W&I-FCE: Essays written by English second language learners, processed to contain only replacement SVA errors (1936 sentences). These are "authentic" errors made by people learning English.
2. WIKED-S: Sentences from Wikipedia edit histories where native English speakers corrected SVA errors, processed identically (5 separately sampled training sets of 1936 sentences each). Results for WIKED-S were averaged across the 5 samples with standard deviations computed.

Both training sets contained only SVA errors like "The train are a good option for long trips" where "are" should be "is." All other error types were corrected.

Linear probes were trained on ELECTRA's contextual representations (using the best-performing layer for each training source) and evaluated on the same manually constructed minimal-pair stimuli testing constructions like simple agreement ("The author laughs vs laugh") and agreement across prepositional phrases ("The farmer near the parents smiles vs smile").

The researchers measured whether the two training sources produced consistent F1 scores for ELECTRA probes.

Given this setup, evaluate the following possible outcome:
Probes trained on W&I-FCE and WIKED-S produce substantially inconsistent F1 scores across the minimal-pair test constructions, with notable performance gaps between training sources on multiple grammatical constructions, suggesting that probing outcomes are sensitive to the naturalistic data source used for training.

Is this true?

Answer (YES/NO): YES